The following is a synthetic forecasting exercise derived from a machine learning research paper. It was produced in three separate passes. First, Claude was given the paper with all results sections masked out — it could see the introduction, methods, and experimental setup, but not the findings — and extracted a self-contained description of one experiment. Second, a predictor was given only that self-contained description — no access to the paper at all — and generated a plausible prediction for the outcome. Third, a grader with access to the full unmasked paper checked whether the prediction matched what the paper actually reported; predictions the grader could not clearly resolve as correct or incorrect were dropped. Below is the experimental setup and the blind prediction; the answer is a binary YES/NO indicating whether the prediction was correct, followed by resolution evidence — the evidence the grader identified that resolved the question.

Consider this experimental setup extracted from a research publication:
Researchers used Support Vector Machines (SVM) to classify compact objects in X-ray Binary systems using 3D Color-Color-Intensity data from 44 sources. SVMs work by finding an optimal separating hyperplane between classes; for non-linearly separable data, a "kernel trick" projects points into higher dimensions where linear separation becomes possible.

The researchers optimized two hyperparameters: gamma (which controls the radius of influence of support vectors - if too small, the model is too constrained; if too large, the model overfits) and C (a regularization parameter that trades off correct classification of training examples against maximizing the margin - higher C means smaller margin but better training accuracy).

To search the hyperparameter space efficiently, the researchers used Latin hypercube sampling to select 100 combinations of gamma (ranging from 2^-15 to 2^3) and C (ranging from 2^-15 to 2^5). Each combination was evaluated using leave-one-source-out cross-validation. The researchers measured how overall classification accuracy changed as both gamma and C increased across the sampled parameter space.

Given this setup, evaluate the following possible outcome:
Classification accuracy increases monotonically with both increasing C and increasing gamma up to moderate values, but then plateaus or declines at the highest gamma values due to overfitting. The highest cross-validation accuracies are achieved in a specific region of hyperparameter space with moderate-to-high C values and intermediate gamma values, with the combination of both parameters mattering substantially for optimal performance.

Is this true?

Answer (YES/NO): NO